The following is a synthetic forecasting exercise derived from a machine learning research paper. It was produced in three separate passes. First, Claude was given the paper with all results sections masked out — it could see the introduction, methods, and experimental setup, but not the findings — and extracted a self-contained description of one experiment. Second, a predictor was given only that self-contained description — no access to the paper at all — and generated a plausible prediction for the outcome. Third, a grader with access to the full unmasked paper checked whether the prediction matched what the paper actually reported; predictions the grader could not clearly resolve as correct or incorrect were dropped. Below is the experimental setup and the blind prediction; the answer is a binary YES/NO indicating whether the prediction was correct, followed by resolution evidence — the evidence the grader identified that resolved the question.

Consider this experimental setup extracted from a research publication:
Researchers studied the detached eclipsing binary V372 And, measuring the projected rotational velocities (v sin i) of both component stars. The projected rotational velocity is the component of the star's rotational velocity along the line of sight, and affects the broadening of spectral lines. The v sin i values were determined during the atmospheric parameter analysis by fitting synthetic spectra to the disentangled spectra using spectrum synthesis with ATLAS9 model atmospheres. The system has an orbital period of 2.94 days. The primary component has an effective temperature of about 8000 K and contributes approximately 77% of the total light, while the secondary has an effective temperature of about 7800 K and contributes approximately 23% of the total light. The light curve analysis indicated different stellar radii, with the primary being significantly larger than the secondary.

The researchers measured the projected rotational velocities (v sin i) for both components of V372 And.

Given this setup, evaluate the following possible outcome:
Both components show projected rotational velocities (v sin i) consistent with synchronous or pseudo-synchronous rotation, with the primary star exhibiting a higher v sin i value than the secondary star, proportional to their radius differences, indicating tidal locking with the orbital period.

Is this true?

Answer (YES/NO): YES